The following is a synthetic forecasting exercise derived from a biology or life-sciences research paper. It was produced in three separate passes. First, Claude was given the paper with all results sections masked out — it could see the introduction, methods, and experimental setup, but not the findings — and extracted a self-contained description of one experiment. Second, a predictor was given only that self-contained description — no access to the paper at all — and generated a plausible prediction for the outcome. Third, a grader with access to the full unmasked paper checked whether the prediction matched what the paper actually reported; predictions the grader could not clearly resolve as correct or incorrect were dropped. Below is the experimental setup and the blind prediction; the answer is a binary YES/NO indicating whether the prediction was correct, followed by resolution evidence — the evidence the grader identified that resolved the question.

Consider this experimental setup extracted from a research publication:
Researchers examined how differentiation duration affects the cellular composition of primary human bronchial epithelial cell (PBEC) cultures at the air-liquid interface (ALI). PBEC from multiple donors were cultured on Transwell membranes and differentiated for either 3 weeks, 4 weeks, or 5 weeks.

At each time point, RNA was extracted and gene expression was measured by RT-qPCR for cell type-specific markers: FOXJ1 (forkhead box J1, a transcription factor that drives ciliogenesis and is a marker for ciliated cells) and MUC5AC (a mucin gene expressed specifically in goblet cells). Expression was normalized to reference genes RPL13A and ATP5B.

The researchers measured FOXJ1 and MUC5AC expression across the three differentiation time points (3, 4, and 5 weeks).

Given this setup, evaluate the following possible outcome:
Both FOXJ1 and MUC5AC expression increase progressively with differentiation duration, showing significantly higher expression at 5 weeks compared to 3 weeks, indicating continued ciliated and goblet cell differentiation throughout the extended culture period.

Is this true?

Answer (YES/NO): NO